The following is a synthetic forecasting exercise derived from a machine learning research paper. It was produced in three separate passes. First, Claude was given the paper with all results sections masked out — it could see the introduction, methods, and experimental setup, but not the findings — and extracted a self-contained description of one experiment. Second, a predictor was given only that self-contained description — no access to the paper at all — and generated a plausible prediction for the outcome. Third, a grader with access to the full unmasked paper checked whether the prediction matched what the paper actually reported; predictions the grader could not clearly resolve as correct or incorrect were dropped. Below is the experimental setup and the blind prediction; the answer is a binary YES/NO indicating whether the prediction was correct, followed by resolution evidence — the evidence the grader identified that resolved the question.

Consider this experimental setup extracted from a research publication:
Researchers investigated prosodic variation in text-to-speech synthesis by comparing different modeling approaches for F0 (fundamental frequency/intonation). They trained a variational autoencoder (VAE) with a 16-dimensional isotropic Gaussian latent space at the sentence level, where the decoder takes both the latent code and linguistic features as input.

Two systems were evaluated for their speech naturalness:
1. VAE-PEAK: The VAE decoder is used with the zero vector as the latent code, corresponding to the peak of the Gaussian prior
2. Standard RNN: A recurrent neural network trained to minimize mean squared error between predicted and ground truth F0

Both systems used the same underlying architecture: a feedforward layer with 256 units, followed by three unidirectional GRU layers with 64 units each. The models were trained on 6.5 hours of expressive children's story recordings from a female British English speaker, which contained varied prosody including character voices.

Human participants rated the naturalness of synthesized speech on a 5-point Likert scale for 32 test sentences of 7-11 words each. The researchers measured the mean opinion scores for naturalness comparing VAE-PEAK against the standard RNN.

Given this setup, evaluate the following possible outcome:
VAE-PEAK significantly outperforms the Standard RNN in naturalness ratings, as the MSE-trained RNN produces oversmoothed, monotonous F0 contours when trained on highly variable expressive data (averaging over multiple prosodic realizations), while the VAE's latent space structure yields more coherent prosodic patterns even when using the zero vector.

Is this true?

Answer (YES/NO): NO